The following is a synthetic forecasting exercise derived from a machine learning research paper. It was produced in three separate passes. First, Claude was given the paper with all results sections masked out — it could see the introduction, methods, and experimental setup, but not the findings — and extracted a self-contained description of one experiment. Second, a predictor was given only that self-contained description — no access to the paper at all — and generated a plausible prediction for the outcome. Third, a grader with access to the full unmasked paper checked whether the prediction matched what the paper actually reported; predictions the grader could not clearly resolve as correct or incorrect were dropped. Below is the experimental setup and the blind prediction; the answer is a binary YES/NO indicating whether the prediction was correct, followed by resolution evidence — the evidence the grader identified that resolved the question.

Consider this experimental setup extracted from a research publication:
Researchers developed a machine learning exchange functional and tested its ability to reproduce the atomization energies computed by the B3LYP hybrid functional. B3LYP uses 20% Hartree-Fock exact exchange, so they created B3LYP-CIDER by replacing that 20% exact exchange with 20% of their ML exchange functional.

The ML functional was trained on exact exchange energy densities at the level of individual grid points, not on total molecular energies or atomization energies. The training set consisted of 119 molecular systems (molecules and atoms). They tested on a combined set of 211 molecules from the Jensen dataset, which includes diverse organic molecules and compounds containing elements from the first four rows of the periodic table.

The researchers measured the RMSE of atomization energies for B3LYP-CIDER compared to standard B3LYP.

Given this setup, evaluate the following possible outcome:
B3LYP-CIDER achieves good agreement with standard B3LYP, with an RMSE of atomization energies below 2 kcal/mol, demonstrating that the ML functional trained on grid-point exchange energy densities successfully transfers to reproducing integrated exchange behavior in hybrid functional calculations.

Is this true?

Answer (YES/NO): NO